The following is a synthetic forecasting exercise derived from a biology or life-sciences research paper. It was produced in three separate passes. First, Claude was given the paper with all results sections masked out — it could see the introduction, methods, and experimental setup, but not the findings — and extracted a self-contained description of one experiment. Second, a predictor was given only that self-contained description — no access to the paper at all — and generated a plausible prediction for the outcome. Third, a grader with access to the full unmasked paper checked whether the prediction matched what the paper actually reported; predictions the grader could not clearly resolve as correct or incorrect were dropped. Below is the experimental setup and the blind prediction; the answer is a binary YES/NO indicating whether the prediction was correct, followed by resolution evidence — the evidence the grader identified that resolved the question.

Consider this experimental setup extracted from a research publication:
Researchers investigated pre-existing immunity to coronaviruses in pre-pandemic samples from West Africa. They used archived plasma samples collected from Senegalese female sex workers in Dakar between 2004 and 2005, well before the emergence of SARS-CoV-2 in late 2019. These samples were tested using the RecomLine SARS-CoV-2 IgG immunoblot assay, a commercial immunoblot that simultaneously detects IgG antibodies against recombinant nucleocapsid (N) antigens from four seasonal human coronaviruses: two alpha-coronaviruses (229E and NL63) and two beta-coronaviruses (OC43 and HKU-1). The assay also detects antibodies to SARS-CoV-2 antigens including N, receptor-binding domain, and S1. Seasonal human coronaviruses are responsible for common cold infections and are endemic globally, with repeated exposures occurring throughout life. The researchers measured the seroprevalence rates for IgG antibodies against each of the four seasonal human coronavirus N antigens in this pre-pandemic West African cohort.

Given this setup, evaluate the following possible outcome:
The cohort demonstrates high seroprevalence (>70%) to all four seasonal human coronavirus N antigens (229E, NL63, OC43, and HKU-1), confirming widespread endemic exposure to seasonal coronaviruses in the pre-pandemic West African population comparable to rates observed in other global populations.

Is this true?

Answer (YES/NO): NO